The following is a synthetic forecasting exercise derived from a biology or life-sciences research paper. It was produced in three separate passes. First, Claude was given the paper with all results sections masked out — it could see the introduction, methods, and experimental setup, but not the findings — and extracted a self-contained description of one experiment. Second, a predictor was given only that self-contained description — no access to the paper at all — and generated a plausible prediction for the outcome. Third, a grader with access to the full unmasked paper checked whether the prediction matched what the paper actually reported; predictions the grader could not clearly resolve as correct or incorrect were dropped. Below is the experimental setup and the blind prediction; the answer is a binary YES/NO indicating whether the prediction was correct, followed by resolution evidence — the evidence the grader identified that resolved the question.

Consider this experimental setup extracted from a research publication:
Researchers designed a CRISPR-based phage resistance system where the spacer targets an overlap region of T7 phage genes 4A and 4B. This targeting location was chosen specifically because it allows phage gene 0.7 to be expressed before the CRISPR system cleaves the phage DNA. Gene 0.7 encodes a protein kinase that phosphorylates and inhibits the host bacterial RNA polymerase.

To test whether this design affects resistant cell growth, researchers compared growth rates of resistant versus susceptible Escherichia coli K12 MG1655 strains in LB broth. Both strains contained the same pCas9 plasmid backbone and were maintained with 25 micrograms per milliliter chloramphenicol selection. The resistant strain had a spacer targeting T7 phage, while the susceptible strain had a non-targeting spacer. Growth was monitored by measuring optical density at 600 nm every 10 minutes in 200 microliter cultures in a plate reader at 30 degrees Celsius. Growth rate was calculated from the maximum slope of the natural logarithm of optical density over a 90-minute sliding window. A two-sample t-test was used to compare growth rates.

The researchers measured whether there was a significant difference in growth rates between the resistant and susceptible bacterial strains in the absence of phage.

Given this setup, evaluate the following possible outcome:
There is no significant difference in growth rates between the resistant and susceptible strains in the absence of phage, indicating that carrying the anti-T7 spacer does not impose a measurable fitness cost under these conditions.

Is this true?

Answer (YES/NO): YES